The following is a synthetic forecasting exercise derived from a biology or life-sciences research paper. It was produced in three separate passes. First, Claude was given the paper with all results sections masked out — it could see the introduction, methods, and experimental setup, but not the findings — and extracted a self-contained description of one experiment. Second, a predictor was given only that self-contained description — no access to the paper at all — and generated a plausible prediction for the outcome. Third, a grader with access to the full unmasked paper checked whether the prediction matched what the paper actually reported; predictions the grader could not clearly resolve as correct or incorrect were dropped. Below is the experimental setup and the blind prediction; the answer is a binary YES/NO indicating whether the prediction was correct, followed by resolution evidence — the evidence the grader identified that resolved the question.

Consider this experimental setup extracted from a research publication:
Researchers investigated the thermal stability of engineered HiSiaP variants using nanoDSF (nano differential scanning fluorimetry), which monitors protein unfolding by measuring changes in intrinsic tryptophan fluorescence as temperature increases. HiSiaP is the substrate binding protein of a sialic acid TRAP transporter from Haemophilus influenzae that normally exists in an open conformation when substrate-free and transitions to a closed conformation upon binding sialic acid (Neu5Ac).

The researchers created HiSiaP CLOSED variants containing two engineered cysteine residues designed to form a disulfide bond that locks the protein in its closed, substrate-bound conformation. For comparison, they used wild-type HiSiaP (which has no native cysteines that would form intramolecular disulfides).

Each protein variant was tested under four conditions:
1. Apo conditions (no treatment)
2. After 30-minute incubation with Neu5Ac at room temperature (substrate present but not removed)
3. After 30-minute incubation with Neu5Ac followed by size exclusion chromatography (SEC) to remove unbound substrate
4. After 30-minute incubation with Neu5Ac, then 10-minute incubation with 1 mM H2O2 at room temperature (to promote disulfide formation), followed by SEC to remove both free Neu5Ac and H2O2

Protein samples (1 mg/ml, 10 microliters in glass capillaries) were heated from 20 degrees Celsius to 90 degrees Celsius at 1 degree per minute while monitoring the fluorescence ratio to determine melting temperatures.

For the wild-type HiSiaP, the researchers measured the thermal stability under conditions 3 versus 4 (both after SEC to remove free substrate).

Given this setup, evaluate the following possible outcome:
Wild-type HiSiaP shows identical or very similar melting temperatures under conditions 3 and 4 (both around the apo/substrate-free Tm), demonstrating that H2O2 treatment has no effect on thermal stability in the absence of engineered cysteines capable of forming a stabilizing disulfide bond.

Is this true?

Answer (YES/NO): NO